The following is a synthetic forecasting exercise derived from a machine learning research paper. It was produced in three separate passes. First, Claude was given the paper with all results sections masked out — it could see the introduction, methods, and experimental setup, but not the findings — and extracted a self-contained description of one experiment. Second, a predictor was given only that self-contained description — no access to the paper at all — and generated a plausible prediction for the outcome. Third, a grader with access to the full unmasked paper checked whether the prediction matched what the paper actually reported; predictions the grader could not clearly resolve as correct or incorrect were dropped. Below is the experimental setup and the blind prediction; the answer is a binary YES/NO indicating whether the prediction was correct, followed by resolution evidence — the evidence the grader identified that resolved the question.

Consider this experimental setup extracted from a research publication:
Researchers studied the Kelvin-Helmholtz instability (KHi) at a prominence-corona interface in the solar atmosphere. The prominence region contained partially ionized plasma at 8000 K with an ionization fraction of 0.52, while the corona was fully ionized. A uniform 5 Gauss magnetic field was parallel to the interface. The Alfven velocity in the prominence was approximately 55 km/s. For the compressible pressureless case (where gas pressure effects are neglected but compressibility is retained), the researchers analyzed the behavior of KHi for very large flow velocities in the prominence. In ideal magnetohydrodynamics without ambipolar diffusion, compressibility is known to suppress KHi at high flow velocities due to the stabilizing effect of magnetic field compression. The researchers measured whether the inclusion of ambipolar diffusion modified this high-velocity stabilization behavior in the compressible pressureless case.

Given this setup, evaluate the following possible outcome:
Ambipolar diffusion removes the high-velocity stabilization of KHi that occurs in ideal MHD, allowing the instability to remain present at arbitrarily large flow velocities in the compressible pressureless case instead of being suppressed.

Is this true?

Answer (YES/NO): YES